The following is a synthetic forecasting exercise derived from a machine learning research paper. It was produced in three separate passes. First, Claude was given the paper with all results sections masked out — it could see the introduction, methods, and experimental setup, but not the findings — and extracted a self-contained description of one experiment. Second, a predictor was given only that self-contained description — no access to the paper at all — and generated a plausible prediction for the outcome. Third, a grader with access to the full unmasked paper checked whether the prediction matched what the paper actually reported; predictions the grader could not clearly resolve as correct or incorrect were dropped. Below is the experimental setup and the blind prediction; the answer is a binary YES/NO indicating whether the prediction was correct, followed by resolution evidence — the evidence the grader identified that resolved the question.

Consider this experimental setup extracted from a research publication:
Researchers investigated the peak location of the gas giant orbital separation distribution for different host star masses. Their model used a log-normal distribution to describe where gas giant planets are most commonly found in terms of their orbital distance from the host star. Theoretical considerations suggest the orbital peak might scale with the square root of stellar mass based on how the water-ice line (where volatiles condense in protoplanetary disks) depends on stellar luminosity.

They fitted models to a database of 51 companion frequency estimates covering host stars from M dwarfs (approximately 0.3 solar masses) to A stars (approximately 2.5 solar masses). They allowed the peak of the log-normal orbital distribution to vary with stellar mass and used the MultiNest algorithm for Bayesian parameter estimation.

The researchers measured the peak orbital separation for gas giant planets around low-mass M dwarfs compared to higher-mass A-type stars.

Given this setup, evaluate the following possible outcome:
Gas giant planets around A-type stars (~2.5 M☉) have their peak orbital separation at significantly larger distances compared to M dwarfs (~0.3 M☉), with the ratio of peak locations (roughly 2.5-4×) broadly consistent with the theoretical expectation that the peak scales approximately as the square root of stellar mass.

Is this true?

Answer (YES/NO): YES